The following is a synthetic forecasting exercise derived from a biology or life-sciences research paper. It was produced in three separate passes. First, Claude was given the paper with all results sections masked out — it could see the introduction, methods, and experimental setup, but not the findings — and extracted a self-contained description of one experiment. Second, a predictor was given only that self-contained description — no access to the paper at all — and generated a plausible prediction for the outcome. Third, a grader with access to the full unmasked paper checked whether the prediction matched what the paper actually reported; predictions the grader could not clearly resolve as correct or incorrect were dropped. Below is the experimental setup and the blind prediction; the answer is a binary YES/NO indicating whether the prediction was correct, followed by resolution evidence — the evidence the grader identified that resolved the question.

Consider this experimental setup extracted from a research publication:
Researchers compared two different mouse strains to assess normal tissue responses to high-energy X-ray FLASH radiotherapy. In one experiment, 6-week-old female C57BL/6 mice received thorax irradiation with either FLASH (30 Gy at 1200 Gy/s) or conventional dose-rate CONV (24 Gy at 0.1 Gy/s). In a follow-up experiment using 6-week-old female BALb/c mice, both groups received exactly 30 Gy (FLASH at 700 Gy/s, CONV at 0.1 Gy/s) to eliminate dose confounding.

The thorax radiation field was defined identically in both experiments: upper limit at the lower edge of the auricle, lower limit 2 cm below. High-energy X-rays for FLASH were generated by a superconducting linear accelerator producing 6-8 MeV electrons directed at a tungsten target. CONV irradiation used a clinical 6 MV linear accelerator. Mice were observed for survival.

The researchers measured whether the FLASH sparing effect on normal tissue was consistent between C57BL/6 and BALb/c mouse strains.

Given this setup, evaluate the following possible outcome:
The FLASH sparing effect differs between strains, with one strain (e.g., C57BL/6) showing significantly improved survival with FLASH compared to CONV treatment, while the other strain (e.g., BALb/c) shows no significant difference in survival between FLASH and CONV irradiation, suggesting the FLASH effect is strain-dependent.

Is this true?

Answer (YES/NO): NO